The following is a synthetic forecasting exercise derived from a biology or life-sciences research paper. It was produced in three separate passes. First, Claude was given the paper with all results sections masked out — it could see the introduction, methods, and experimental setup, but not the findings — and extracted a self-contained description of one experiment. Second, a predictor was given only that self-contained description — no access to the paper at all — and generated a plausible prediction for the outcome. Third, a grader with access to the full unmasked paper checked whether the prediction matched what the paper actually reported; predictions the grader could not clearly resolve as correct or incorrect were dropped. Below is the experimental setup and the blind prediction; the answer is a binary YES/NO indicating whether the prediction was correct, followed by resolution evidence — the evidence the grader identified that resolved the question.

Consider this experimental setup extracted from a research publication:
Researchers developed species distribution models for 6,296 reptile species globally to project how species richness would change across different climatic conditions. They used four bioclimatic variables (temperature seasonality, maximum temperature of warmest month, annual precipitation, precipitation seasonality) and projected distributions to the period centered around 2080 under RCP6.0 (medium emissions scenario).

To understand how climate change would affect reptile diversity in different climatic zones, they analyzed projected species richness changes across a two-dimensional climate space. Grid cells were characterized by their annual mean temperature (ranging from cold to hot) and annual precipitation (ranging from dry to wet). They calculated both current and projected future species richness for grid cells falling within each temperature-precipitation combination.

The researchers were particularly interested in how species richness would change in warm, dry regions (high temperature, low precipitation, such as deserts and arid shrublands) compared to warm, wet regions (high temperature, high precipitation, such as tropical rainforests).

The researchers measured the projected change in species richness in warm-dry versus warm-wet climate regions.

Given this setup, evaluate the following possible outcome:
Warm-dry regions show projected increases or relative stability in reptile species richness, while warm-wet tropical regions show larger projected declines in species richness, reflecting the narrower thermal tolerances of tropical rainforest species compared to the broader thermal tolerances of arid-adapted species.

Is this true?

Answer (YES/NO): NO